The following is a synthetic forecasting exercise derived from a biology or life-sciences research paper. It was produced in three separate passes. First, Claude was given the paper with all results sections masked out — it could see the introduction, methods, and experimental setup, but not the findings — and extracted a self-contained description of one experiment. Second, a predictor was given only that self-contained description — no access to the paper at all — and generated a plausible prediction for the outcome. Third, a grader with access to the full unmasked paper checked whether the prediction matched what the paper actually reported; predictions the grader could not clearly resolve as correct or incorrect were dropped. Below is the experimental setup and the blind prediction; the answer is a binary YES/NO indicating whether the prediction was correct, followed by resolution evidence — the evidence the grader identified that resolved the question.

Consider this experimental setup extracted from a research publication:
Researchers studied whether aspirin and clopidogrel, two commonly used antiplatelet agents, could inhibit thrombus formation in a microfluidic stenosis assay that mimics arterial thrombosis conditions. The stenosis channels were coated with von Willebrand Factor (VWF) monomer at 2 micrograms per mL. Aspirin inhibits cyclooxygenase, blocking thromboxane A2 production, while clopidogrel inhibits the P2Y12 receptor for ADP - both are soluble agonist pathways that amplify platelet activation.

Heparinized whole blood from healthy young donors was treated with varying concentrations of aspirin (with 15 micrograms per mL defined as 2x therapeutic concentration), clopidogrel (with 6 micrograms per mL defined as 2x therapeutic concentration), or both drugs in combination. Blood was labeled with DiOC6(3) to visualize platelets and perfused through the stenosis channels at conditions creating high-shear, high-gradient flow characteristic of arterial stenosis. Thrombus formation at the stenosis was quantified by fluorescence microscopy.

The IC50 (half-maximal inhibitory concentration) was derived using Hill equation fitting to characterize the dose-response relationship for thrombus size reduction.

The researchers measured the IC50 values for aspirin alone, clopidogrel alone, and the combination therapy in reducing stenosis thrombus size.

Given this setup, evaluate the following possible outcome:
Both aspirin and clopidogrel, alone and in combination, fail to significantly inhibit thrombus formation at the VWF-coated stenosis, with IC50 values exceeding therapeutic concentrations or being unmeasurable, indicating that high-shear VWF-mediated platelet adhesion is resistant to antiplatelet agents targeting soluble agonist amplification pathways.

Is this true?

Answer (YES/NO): YES